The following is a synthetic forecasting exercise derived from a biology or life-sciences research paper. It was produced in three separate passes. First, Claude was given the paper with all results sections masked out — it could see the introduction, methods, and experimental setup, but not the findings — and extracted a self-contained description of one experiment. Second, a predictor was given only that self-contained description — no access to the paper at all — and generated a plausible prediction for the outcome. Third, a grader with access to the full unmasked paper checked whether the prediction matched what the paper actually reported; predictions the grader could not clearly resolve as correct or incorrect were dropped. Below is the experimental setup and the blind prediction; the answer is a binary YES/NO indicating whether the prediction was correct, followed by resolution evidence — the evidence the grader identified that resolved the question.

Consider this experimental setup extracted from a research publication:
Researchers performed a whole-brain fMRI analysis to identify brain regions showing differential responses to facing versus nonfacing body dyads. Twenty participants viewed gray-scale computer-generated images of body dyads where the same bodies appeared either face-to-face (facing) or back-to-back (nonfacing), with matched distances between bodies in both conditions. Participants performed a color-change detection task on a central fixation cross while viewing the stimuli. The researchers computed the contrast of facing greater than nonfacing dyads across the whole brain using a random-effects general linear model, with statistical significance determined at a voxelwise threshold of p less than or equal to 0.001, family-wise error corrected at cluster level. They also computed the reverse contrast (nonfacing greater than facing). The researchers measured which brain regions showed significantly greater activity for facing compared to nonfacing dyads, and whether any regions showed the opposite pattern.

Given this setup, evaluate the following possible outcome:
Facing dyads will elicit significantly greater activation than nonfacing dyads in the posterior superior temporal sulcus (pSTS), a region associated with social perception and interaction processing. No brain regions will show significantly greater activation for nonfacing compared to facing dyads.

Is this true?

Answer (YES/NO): NO